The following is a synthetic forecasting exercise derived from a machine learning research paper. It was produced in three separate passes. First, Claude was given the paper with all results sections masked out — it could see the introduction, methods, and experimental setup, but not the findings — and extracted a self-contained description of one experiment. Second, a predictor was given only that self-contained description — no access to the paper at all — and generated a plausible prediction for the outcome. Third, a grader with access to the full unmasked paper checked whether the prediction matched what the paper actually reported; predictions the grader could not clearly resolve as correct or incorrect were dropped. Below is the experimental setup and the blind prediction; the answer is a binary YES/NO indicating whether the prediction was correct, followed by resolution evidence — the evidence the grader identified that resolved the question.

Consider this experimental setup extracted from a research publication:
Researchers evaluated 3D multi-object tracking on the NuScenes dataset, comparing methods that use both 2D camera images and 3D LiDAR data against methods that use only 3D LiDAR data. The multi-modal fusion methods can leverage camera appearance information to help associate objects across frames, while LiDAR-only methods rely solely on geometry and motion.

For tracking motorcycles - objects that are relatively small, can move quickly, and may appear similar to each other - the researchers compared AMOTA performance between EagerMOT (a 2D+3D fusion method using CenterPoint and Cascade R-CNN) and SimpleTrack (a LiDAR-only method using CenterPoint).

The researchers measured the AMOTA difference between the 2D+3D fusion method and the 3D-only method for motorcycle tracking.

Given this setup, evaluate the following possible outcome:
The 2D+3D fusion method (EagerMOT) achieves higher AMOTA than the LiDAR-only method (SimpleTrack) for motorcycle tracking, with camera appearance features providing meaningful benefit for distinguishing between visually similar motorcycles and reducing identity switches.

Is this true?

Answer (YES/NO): NO